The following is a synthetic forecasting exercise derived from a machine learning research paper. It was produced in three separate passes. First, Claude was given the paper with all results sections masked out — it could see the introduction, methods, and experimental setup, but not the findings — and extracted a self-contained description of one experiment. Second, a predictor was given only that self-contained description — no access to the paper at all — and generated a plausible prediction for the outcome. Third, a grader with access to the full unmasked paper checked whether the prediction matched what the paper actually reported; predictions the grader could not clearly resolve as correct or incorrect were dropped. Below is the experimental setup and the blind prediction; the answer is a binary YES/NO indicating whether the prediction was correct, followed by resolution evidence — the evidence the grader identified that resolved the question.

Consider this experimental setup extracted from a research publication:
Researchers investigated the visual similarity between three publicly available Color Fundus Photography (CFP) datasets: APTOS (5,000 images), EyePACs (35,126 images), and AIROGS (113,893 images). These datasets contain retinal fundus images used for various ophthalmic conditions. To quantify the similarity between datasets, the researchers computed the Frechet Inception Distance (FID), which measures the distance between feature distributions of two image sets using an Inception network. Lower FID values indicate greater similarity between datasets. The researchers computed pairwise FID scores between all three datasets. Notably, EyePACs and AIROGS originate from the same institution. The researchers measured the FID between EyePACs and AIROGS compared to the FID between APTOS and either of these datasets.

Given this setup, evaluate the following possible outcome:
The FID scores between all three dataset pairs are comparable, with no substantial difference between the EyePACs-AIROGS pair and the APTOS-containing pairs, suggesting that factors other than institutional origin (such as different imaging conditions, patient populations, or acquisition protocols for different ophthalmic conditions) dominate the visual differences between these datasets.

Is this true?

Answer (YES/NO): NO